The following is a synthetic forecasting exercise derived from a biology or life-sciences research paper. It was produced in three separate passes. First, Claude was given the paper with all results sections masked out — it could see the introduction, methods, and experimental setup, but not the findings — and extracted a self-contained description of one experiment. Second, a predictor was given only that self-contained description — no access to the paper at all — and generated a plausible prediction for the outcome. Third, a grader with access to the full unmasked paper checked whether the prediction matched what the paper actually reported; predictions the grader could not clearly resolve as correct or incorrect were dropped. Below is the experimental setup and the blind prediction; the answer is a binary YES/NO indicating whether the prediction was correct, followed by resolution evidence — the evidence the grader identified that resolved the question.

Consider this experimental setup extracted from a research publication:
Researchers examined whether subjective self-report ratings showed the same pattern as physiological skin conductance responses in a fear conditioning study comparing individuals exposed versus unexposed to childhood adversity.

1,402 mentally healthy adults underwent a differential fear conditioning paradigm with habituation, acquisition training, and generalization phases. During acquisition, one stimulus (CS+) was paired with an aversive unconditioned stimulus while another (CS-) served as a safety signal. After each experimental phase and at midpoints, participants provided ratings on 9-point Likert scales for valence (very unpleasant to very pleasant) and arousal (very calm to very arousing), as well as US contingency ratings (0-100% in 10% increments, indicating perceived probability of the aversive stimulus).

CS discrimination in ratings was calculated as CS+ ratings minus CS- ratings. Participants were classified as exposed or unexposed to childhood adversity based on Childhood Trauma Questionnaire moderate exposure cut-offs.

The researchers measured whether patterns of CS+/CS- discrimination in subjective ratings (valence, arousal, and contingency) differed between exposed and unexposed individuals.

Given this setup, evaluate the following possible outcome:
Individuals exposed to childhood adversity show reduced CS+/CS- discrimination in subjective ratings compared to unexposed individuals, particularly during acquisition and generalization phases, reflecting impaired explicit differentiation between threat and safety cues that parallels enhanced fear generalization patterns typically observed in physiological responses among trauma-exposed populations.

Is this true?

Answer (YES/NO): NO